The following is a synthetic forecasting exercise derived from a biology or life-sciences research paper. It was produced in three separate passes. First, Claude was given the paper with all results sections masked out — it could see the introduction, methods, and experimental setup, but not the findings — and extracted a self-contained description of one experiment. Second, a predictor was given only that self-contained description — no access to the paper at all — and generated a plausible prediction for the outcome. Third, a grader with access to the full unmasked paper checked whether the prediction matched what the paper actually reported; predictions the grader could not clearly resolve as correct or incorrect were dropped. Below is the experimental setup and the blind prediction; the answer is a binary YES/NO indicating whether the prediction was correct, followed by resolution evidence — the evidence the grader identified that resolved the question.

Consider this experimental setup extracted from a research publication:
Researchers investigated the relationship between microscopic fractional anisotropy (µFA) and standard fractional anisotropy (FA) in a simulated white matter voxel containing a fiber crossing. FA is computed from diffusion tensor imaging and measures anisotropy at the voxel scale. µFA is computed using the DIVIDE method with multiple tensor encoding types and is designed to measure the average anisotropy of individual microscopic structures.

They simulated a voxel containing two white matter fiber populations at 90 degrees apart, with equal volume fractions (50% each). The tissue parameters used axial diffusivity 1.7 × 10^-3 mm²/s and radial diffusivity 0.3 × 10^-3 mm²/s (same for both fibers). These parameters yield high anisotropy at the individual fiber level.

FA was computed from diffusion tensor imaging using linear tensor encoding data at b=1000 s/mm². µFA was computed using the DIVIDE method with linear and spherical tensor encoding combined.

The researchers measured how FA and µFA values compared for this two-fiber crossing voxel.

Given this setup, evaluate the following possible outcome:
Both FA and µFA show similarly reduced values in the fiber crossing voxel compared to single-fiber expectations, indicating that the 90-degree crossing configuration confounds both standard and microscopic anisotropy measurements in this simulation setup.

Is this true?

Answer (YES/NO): NO